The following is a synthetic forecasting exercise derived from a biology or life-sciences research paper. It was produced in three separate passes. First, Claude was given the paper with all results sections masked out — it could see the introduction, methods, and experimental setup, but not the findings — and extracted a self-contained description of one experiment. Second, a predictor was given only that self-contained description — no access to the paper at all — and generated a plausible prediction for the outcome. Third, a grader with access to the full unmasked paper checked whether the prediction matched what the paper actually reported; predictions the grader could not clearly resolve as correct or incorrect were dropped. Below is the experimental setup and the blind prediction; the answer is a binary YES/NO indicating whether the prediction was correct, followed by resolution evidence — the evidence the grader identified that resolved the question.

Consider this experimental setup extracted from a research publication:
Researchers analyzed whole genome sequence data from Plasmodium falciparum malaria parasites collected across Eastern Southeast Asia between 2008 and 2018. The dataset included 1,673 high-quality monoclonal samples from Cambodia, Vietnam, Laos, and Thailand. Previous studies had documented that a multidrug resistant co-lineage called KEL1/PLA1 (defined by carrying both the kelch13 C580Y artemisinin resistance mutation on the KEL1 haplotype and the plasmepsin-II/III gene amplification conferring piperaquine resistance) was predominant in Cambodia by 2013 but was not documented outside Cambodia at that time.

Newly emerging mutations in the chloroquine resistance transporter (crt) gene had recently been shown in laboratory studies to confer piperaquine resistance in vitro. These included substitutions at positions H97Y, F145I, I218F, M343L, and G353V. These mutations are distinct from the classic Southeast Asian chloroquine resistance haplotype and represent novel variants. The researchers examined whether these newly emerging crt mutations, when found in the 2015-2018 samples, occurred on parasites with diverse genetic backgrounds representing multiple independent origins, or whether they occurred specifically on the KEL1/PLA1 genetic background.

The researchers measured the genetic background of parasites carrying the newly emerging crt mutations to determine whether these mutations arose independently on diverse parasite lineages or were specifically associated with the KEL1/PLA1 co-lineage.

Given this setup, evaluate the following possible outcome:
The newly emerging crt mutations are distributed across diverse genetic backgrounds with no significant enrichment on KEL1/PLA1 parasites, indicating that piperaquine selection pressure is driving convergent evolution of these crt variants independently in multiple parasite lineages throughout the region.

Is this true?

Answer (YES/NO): NO